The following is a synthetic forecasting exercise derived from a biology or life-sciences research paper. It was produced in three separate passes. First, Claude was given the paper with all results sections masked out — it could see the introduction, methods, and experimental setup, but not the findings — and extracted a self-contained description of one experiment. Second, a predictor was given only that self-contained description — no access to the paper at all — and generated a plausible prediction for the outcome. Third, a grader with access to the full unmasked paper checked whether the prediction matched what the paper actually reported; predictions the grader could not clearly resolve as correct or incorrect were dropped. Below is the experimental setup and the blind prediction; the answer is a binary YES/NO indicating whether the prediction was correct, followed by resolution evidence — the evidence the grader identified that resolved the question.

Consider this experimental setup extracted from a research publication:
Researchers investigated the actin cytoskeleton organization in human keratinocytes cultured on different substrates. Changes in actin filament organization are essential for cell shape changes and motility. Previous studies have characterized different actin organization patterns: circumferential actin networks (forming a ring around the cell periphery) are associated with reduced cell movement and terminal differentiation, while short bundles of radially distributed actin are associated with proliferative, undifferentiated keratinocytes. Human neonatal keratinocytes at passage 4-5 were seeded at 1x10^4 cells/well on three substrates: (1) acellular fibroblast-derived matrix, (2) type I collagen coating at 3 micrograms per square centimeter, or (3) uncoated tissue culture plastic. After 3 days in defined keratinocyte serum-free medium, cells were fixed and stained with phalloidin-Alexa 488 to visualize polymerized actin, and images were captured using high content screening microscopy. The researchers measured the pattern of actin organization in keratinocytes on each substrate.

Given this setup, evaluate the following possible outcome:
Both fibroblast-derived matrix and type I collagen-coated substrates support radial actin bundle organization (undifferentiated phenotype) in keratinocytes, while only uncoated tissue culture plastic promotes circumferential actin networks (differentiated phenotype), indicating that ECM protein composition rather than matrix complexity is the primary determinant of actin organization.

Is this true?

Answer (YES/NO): NO